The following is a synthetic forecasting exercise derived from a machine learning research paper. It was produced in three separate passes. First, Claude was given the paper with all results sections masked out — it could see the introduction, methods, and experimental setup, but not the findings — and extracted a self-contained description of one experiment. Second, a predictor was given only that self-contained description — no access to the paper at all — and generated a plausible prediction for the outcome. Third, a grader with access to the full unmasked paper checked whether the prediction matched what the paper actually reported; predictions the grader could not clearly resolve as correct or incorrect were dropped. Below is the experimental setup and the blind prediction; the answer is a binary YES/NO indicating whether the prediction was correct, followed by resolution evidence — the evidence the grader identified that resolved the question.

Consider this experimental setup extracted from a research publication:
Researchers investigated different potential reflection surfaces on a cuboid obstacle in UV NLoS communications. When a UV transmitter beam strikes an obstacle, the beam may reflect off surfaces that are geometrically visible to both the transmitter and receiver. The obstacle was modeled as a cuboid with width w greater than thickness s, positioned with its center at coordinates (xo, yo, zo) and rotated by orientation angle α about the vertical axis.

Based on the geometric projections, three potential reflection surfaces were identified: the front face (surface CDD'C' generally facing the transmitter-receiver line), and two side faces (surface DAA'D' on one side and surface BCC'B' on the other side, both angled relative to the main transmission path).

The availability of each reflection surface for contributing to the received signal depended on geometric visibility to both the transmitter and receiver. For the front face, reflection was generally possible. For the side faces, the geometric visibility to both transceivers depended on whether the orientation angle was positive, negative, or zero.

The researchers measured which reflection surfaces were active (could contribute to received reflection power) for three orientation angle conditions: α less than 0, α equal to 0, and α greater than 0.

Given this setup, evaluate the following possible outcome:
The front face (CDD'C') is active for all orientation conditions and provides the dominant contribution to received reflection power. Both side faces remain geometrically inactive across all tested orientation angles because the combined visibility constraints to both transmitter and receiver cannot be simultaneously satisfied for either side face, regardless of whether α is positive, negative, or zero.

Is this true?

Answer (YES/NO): NO